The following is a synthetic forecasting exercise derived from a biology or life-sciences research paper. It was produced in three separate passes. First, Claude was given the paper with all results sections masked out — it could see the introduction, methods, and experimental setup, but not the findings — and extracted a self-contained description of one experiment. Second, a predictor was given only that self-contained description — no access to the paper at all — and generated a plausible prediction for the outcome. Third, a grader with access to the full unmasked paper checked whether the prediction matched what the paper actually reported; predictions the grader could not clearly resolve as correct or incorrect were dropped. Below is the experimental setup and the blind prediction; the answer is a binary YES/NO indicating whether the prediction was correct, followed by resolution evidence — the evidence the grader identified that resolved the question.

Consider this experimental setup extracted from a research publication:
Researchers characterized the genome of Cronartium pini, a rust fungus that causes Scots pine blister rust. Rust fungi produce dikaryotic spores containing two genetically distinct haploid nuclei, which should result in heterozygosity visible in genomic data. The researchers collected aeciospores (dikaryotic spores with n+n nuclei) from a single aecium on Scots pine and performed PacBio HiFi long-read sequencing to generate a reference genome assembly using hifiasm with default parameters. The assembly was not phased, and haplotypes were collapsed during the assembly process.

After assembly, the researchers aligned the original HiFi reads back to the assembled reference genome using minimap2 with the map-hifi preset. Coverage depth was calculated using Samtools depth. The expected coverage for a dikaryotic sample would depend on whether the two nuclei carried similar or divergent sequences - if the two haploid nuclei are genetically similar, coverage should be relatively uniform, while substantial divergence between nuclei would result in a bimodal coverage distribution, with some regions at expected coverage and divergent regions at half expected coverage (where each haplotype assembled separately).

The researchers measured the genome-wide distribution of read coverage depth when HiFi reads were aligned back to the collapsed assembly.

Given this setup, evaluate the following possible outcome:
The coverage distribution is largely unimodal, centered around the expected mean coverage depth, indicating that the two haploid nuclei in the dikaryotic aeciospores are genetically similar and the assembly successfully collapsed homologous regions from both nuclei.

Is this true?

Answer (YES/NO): YES